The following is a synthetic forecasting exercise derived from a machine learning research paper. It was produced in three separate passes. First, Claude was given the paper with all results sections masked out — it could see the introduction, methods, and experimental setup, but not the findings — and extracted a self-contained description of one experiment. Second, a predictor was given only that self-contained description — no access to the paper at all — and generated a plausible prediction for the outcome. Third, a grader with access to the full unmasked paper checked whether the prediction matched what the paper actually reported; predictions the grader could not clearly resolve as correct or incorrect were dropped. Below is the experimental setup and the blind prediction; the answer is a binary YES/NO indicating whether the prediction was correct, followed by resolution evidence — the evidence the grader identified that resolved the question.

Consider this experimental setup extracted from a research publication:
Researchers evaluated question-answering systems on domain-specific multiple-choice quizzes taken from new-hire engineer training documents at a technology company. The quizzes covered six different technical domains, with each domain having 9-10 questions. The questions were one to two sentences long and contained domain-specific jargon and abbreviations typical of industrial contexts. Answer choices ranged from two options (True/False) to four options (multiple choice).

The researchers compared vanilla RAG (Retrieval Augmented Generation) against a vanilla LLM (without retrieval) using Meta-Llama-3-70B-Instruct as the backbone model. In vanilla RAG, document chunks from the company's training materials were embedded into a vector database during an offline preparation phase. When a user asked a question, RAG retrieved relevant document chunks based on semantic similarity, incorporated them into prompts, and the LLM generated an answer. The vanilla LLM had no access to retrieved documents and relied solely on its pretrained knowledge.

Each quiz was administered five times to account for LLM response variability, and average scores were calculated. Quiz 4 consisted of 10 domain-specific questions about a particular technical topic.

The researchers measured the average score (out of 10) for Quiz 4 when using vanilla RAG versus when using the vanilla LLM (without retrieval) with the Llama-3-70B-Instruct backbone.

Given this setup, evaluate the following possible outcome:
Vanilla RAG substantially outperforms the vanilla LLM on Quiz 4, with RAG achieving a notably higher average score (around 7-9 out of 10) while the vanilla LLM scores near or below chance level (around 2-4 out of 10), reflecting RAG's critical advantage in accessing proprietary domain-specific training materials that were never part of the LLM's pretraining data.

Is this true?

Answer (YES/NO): NO